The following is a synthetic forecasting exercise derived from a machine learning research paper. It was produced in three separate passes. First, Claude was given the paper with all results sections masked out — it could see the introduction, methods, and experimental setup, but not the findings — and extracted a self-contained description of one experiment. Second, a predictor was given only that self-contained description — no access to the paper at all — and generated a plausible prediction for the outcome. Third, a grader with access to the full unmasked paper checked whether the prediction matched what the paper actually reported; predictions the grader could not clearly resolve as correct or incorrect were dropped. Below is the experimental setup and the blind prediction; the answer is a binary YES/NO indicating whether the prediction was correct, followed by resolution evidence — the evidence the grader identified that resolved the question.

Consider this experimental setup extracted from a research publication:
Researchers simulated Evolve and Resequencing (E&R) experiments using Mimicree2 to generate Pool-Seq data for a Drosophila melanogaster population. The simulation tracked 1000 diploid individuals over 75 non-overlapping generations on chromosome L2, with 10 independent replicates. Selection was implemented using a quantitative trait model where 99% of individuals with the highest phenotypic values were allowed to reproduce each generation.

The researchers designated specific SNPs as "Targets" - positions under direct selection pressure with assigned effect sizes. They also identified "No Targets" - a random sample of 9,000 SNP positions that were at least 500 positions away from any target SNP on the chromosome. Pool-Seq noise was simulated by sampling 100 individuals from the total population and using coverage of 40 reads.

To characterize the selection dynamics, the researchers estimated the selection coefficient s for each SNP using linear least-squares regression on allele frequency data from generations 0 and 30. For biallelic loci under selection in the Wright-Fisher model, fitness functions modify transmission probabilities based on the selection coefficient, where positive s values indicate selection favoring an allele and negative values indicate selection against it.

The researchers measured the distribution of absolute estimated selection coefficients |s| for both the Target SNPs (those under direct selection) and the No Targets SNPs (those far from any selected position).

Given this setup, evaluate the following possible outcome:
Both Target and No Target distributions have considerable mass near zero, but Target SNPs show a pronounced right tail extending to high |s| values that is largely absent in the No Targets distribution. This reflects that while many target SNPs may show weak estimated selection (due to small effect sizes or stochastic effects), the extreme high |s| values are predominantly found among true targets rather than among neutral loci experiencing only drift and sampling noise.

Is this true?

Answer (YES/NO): NO